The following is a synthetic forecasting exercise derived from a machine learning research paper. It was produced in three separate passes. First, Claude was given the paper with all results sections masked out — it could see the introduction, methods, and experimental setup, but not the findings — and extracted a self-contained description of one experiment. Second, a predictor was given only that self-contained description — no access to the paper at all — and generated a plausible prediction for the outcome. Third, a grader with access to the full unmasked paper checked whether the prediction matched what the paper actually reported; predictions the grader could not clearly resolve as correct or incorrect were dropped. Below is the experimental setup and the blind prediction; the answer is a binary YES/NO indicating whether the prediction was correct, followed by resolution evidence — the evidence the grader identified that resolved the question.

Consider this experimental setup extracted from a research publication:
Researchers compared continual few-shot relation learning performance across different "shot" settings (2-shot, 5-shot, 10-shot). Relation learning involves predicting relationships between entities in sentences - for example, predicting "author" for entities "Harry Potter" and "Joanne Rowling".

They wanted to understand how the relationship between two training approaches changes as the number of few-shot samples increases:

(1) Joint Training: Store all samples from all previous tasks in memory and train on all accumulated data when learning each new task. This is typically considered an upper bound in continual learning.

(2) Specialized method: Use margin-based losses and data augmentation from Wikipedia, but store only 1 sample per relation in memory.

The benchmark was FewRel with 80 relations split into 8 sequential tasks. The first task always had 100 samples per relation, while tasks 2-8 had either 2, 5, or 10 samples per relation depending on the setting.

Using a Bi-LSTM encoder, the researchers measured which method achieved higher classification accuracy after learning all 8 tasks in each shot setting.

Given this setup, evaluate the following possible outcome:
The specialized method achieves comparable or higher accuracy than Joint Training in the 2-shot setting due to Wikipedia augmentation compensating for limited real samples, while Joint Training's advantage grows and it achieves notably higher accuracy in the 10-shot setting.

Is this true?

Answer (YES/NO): NO